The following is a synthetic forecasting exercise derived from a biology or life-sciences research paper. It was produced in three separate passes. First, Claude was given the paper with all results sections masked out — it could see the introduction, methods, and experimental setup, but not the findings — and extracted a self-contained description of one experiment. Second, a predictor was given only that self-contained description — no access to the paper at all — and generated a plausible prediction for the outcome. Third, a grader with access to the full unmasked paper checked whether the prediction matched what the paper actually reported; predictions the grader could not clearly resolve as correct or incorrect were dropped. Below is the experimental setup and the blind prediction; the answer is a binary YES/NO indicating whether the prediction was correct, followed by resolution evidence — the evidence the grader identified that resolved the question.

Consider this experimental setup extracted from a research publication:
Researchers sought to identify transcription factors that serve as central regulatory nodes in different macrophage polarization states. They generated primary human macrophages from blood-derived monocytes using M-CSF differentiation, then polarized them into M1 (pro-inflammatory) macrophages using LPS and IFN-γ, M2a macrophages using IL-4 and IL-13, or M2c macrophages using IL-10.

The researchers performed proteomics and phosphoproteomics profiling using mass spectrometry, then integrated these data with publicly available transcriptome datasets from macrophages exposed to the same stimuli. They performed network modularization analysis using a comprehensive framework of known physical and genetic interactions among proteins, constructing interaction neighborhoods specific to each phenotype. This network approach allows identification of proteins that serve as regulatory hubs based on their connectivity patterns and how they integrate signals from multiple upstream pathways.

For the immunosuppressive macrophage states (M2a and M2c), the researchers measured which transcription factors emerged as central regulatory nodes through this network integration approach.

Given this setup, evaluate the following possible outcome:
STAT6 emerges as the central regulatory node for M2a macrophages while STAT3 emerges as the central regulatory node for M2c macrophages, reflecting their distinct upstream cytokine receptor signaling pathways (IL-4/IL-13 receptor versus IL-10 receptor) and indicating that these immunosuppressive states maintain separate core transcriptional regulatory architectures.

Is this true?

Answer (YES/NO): NO